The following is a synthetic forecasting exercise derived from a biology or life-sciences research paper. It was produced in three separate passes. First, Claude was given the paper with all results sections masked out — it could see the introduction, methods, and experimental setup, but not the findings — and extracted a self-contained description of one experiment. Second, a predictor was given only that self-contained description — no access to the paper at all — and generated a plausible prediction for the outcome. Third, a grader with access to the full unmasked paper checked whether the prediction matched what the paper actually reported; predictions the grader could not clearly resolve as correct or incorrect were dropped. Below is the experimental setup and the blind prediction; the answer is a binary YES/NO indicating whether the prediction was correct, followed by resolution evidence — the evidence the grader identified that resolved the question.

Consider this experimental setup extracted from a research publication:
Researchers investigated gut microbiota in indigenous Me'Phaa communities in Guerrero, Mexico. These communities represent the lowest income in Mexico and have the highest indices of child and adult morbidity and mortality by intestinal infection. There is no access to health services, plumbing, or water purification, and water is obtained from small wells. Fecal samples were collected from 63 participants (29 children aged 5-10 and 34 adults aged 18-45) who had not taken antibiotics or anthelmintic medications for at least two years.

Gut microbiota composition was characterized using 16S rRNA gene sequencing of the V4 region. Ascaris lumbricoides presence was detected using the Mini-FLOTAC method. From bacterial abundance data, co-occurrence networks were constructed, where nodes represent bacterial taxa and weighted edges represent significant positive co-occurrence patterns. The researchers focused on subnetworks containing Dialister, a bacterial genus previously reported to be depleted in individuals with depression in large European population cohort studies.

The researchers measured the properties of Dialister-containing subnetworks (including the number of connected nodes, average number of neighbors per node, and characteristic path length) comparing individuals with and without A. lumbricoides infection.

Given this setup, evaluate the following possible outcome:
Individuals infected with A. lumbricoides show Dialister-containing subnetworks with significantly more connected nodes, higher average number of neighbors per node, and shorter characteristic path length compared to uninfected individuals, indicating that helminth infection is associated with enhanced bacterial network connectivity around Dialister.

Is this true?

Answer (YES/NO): NO